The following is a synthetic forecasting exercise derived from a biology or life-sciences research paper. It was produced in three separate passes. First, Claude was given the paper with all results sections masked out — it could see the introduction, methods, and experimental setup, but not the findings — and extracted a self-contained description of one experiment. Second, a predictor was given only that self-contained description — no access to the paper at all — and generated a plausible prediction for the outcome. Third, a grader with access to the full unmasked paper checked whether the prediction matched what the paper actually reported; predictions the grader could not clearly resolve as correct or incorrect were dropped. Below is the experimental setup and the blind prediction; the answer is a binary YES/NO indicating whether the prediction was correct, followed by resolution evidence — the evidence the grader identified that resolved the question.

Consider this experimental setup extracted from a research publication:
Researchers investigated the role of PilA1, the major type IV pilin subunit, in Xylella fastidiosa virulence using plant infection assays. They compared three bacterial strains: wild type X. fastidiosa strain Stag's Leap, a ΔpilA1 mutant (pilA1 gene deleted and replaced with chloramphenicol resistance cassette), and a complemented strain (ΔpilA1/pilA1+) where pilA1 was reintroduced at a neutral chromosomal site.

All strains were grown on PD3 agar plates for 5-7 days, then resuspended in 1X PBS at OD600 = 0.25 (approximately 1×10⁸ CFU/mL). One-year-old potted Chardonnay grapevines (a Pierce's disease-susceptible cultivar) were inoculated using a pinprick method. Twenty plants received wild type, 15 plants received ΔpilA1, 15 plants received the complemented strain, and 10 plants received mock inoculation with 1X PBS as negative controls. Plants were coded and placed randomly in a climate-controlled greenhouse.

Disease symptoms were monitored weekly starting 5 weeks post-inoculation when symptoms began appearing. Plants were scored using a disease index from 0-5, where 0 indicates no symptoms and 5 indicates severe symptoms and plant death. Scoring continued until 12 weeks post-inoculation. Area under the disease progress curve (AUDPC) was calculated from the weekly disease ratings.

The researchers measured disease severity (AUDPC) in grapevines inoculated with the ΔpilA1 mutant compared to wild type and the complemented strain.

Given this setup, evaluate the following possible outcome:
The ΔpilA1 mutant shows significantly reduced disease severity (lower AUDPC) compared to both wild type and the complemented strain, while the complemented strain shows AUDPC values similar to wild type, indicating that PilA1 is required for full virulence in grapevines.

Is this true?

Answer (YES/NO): YES